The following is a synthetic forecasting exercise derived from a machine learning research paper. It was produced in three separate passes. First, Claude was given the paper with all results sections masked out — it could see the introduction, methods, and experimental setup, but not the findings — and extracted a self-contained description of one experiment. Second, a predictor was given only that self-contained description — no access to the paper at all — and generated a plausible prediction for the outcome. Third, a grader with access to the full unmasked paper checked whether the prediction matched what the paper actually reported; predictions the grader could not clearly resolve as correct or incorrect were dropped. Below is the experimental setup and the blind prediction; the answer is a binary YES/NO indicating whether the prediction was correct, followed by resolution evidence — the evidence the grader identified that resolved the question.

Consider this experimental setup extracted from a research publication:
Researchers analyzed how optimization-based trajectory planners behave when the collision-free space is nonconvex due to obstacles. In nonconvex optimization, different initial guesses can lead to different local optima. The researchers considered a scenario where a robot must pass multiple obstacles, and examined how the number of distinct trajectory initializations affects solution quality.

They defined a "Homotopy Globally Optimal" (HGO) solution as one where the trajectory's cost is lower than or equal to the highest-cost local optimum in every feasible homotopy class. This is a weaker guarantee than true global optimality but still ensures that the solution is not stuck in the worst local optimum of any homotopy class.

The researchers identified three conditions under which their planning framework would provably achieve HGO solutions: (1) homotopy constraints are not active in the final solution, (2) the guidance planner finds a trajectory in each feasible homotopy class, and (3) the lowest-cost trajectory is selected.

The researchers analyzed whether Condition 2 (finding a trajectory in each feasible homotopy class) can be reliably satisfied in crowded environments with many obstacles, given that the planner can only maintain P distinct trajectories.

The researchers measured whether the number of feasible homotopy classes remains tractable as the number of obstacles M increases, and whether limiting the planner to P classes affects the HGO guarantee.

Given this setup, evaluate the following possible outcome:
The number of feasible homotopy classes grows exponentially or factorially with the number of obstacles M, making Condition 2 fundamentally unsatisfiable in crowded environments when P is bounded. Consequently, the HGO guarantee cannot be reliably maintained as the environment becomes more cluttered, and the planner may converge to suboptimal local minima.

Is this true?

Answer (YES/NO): YES